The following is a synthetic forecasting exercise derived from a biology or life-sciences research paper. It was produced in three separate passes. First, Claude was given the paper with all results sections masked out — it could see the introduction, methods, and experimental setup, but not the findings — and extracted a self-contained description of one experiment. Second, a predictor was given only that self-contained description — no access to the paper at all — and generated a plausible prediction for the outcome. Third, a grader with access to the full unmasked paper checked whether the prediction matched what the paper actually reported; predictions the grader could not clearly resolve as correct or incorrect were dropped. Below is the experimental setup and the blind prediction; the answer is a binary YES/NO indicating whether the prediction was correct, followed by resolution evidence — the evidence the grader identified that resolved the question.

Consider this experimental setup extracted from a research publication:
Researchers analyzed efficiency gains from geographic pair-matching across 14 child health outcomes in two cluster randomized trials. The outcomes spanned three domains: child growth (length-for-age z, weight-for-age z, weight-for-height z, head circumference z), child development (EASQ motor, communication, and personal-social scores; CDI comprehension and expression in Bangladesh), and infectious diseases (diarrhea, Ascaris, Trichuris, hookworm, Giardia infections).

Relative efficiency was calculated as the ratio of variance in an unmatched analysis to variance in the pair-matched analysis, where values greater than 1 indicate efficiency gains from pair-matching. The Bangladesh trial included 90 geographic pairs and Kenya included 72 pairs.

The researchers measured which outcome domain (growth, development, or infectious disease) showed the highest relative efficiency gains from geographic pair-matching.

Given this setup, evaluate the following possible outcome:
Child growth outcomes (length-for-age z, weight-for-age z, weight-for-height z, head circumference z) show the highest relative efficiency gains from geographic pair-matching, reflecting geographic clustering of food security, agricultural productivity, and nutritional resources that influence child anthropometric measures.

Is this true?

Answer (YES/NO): NO